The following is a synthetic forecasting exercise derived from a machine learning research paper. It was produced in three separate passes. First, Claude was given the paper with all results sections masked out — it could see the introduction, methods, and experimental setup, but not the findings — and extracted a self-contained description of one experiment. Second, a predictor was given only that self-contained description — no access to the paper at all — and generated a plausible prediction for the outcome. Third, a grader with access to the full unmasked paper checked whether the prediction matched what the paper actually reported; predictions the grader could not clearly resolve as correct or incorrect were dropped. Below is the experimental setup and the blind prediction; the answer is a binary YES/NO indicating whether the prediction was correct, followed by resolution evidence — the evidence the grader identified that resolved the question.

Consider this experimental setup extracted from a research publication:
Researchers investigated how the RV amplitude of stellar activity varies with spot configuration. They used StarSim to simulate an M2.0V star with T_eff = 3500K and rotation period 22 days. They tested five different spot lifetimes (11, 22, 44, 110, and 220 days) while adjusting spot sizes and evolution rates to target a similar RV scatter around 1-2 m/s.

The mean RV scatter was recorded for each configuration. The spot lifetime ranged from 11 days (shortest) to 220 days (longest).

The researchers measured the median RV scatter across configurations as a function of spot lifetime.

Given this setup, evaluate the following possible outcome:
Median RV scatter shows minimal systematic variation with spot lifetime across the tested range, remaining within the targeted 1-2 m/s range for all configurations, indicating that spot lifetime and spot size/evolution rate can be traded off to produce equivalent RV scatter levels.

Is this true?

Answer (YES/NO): NO